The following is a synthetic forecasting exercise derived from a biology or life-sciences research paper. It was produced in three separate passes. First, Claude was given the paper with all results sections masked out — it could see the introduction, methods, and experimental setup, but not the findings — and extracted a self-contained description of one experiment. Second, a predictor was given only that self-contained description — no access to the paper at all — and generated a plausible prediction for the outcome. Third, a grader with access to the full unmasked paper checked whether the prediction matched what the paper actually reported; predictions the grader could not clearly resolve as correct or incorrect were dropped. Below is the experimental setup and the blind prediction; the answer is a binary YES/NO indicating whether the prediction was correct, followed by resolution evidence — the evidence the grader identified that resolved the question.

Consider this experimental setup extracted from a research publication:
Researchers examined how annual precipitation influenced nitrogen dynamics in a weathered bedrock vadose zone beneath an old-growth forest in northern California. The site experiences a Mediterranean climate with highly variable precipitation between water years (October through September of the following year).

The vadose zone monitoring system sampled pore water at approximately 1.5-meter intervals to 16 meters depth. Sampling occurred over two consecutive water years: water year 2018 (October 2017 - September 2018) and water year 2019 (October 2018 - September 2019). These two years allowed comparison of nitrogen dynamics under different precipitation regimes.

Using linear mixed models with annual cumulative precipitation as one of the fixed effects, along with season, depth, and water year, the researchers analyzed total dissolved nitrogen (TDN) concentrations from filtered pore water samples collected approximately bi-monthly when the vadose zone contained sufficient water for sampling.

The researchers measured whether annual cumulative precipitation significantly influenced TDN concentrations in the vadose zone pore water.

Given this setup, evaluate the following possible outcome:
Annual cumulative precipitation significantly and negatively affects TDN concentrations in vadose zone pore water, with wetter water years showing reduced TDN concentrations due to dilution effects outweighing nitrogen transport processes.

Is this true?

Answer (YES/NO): NO